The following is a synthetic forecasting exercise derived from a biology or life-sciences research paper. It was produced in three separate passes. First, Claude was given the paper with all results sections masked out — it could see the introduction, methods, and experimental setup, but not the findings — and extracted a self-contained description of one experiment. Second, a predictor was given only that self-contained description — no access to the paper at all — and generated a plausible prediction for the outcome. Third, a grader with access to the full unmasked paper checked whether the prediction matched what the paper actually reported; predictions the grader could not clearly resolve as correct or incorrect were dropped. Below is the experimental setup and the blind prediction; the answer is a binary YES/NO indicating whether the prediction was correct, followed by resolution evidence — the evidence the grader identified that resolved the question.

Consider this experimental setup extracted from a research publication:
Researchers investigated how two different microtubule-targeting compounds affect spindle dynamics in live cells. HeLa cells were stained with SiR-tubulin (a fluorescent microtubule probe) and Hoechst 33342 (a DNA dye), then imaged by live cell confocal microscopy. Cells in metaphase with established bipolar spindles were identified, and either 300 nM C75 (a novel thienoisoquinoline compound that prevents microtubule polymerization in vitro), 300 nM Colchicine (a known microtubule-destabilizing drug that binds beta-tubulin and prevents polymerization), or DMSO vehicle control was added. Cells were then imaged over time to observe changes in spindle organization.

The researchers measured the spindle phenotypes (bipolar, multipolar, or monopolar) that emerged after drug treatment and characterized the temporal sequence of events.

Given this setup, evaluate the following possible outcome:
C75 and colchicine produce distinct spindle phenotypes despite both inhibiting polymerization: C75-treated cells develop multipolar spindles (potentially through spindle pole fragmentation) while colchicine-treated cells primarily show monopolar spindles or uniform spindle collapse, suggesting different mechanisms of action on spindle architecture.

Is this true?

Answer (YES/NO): NO